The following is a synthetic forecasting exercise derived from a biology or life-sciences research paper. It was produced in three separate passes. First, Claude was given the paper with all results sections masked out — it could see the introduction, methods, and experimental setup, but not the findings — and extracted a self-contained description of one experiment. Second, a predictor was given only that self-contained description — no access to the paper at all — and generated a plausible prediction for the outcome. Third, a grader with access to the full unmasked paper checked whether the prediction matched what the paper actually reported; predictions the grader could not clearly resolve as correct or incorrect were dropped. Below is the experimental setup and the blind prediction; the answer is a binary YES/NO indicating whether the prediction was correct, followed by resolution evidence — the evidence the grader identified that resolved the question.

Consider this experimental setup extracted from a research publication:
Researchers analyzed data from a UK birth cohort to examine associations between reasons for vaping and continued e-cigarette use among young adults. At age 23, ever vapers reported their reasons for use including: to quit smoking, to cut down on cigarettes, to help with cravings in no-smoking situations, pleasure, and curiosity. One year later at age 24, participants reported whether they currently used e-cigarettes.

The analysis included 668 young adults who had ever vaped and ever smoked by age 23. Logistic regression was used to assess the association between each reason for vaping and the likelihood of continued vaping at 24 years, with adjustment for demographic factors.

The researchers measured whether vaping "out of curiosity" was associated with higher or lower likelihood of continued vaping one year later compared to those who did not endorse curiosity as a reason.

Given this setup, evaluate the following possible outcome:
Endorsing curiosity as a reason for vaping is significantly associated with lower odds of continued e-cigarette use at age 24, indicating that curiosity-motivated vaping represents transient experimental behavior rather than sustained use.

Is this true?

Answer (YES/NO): YES